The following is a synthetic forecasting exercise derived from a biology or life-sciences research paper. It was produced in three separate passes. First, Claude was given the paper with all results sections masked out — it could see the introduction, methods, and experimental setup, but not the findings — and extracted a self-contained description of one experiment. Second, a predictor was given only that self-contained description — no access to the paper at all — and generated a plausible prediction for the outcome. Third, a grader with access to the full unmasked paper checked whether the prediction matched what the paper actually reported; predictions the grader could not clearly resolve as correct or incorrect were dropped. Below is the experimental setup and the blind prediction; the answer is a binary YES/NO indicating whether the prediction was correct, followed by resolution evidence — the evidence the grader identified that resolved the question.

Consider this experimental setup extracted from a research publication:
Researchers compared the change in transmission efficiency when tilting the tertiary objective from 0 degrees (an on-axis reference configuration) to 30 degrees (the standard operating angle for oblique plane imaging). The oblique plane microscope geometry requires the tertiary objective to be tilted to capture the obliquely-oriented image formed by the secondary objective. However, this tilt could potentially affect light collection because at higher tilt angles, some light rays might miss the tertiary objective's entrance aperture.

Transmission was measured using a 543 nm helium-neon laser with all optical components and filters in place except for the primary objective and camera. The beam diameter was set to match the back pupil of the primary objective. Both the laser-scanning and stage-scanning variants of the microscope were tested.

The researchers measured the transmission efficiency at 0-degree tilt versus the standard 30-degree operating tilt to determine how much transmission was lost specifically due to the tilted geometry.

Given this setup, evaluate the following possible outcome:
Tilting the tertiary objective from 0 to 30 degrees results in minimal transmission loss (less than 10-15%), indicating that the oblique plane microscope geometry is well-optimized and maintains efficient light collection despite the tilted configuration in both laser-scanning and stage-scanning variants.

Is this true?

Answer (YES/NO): YES